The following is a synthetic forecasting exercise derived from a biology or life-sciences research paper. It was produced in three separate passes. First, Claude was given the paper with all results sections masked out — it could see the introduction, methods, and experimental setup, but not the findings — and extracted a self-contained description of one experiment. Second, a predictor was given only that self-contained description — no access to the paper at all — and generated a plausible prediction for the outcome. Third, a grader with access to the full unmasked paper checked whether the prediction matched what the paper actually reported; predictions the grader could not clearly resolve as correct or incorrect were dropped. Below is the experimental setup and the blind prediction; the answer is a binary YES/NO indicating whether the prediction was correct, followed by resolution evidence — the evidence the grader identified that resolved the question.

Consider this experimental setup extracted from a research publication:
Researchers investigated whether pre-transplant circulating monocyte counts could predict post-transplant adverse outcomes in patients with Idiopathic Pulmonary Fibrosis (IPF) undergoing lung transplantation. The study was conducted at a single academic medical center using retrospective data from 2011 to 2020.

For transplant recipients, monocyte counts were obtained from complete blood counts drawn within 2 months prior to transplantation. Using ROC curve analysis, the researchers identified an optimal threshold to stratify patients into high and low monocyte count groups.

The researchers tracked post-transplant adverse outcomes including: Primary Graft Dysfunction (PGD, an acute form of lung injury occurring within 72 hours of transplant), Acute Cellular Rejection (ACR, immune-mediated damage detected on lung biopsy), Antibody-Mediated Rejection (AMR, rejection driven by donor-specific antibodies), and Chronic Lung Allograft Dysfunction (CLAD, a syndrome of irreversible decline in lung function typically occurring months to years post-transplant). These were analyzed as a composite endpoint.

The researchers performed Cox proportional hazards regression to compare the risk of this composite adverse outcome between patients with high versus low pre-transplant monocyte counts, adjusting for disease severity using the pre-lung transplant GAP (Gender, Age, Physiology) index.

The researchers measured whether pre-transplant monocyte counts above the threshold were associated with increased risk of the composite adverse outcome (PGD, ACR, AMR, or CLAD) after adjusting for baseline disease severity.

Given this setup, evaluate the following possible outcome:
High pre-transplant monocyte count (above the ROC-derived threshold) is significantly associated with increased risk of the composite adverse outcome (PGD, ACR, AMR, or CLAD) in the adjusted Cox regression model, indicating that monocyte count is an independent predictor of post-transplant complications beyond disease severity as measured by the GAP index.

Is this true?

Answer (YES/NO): YES